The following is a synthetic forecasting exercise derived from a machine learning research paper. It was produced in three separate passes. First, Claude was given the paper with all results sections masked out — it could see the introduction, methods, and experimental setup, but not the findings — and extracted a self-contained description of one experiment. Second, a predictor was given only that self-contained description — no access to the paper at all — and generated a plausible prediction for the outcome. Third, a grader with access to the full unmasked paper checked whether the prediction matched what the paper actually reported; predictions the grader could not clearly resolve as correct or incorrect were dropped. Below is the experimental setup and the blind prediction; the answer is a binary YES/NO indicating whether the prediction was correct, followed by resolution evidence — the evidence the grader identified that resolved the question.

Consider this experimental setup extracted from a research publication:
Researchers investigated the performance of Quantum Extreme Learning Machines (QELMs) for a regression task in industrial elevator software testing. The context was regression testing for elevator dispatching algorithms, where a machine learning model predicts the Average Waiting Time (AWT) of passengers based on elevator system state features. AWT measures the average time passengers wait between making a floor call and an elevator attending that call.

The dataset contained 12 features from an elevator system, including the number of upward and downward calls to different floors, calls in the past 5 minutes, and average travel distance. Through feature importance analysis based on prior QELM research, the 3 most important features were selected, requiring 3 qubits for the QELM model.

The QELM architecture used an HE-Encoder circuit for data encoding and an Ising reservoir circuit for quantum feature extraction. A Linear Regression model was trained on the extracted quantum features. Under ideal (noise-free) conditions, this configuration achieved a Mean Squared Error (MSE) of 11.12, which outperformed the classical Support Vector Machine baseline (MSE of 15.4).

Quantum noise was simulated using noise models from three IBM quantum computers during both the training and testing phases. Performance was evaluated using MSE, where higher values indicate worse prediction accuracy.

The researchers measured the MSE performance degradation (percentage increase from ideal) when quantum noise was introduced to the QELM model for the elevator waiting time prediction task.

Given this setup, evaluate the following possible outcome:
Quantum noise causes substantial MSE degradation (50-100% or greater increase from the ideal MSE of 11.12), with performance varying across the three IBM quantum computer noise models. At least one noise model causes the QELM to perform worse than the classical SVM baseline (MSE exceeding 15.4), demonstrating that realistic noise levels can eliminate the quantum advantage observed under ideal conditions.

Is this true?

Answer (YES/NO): YES